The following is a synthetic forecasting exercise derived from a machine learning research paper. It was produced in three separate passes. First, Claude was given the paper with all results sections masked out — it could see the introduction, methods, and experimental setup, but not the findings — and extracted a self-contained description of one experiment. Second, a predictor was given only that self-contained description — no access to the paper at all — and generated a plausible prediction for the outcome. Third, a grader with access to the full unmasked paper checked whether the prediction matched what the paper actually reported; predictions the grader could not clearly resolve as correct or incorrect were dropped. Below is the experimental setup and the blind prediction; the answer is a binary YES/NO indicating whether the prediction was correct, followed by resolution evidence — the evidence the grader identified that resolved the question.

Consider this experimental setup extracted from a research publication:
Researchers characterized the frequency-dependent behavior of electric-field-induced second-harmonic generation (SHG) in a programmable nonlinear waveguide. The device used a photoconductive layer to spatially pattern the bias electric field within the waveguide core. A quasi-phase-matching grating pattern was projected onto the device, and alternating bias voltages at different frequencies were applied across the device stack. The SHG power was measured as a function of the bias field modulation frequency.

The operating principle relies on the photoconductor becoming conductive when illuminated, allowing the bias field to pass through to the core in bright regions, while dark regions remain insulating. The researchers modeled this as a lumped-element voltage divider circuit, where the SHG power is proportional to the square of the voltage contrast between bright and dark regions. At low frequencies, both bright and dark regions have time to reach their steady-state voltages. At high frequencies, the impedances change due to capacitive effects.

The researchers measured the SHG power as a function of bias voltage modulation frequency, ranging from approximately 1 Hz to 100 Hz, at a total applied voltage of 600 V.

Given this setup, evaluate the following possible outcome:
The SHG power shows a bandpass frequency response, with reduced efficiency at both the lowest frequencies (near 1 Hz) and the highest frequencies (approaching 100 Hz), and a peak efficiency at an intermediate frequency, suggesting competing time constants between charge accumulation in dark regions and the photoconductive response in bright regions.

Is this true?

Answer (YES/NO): YES